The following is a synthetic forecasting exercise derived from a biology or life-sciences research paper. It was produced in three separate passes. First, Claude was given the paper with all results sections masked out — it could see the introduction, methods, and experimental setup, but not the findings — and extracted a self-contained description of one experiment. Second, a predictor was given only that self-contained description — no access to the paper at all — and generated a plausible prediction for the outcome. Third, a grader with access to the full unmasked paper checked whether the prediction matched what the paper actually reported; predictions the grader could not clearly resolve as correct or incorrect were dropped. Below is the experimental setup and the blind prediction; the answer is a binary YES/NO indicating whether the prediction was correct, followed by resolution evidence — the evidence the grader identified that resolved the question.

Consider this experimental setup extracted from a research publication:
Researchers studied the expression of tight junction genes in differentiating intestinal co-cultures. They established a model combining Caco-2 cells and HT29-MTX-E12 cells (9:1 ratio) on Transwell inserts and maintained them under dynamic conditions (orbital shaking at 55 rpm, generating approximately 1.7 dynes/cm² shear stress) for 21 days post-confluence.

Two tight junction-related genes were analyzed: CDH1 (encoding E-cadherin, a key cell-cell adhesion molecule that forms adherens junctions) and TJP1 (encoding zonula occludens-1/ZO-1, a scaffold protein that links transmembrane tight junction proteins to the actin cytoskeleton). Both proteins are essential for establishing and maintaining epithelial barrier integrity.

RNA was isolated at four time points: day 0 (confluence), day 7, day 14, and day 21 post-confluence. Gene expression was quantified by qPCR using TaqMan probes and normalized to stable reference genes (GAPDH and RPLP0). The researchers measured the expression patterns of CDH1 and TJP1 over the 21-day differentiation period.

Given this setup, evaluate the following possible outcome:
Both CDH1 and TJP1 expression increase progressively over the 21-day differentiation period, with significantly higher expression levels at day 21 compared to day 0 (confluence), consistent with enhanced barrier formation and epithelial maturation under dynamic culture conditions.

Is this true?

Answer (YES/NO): YES